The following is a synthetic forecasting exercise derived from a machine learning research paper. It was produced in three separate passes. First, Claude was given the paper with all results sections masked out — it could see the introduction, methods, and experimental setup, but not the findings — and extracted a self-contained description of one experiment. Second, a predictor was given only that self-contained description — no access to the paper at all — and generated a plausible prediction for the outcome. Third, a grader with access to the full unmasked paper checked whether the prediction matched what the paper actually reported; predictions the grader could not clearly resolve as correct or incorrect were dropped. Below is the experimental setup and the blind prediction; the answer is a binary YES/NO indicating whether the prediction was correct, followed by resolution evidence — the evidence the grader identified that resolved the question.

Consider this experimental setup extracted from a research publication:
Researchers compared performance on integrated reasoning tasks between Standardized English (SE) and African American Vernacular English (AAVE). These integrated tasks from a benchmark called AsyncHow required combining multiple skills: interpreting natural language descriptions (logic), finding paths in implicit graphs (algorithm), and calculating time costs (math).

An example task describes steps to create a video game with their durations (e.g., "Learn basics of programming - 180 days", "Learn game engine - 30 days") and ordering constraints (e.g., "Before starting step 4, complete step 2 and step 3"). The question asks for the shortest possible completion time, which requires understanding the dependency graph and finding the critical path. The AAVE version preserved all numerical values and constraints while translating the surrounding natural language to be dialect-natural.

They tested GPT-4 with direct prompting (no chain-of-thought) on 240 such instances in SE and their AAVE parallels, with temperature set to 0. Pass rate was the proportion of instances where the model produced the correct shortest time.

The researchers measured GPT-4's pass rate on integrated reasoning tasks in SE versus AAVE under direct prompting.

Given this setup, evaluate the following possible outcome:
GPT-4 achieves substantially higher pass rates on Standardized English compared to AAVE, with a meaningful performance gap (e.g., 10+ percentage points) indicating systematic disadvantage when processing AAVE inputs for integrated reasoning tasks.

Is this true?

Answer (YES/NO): NO